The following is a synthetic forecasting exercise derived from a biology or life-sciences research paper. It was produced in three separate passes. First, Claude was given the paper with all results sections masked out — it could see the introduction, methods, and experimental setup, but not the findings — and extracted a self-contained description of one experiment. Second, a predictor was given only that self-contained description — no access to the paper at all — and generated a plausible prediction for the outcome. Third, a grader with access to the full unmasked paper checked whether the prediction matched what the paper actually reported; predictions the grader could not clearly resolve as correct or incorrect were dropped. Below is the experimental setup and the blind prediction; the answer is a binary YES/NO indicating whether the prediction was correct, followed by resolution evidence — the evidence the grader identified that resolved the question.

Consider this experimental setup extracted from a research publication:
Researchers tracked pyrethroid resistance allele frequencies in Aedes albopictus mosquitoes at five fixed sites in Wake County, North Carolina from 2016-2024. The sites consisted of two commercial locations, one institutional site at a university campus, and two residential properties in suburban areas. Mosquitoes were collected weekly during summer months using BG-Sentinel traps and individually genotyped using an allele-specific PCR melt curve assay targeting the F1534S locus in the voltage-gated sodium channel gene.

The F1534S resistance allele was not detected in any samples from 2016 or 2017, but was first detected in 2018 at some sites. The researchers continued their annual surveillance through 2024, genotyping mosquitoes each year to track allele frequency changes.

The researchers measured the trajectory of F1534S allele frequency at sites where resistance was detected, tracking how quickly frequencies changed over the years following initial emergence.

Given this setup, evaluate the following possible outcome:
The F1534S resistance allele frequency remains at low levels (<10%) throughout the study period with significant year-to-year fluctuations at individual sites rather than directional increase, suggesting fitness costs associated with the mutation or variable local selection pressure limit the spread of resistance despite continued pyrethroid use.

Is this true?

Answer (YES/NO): NO